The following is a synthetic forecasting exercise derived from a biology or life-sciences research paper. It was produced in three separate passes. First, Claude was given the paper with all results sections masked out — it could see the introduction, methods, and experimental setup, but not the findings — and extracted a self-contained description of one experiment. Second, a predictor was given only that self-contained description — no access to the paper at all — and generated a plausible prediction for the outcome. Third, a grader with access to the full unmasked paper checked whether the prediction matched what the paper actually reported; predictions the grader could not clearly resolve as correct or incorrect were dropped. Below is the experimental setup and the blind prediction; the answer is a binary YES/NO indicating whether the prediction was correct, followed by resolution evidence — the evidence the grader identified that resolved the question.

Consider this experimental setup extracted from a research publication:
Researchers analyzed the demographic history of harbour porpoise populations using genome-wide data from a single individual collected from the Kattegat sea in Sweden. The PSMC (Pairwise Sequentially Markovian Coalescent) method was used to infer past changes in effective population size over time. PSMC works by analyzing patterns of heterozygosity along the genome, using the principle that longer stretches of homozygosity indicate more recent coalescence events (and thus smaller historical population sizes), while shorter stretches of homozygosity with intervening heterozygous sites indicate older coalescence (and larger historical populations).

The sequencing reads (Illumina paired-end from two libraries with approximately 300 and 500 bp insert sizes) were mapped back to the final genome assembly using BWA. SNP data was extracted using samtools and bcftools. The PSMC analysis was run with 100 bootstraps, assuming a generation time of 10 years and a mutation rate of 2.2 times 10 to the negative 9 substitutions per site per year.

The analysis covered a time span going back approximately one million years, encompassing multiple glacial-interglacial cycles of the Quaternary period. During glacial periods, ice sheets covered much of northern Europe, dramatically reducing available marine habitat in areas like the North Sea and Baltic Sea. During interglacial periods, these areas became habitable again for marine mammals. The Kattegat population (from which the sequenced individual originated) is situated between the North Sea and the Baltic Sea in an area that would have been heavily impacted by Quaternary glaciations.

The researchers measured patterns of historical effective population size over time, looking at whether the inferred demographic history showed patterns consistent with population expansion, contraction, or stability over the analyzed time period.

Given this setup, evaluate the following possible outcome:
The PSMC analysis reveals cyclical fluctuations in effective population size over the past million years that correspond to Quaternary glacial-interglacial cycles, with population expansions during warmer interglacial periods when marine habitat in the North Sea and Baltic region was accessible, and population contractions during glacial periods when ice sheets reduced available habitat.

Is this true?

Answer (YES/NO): NO